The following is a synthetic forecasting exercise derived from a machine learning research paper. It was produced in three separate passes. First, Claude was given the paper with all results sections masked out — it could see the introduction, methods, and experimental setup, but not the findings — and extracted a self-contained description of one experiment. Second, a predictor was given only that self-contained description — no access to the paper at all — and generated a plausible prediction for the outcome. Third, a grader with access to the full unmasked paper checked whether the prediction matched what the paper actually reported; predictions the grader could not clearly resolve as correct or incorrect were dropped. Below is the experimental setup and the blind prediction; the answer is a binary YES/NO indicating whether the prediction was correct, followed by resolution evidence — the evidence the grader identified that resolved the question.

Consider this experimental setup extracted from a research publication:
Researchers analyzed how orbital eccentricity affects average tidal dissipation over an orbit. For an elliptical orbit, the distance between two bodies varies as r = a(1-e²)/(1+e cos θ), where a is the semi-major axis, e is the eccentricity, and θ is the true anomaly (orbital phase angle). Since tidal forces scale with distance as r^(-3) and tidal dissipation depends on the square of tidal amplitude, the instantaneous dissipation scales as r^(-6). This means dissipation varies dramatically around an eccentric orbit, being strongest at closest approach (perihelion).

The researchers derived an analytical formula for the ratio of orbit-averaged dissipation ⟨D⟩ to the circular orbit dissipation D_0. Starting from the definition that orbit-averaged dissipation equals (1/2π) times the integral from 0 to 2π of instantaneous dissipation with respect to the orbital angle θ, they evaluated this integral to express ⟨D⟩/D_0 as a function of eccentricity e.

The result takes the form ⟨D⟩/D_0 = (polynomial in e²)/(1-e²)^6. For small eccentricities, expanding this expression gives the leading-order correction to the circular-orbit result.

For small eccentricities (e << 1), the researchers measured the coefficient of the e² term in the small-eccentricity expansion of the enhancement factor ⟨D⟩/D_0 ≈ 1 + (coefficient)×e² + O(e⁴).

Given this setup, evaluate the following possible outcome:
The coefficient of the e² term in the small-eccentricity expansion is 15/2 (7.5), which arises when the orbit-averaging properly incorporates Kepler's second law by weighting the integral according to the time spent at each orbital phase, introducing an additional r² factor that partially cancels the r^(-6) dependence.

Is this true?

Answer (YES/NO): NO